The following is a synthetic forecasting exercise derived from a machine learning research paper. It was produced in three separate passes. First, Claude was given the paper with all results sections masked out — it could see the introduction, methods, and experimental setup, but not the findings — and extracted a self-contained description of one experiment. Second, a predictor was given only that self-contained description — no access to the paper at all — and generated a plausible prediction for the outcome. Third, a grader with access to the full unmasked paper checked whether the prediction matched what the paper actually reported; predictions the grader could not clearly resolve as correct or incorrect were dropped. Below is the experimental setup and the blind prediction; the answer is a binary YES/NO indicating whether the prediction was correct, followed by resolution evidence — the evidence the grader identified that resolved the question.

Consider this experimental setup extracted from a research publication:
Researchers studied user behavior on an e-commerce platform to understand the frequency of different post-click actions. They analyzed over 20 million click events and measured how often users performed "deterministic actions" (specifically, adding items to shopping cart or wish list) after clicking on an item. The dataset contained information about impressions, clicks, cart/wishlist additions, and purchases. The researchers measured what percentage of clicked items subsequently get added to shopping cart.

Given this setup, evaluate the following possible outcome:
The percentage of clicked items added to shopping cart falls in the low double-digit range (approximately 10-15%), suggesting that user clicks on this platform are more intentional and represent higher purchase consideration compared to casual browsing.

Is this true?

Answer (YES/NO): YES